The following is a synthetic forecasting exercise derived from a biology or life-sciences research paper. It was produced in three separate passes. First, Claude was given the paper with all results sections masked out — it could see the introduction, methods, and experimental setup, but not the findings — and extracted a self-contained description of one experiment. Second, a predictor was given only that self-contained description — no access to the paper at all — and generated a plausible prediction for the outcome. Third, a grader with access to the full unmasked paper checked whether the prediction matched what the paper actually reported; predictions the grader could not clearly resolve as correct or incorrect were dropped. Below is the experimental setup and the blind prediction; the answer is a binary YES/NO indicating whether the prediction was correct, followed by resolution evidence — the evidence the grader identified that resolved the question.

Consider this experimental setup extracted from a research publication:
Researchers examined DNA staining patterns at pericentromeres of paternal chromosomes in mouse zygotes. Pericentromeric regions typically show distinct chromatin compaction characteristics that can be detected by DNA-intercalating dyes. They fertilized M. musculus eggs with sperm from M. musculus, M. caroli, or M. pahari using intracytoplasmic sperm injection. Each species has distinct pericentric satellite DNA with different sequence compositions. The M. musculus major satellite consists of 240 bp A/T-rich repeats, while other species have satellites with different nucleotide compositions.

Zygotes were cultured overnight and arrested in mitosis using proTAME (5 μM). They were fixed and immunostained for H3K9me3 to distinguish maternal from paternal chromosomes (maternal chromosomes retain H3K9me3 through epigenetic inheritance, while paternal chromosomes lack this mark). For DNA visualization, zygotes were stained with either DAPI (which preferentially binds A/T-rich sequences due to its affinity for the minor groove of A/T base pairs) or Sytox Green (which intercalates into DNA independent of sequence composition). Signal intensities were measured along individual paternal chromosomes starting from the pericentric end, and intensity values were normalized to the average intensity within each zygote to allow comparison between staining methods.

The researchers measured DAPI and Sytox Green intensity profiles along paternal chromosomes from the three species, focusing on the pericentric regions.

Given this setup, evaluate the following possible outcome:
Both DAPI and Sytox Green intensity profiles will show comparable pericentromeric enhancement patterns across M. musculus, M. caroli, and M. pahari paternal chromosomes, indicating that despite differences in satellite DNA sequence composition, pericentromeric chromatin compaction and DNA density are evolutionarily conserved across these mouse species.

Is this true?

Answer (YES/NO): NO